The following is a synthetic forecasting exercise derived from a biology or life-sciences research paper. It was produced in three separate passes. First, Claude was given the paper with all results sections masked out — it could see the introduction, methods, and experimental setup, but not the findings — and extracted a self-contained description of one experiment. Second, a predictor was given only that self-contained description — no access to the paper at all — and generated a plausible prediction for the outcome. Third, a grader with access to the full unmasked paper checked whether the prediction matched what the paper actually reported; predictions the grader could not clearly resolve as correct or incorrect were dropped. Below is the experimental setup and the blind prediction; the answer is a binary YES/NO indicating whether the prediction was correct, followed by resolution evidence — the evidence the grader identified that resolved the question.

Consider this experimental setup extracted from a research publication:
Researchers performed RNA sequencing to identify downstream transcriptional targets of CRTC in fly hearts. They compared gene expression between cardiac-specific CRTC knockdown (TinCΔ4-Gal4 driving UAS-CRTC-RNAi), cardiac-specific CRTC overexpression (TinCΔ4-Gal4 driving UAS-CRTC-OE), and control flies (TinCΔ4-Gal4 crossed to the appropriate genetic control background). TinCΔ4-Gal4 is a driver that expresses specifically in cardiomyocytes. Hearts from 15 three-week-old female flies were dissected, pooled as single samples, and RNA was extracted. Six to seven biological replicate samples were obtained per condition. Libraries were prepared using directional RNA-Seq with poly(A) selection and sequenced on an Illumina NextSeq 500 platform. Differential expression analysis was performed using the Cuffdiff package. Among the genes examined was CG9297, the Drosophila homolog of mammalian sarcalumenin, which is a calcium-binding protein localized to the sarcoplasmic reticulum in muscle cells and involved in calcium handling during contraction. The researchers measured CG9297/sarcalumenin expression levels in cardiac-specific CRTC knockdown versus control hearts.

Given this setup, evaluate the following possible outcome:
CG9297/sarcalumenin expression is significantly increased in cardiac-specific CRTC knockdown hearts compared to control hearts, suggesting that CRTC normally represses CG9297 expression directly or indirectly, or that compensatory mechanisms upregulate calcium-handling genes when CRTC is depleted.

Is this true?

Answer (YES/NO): NO